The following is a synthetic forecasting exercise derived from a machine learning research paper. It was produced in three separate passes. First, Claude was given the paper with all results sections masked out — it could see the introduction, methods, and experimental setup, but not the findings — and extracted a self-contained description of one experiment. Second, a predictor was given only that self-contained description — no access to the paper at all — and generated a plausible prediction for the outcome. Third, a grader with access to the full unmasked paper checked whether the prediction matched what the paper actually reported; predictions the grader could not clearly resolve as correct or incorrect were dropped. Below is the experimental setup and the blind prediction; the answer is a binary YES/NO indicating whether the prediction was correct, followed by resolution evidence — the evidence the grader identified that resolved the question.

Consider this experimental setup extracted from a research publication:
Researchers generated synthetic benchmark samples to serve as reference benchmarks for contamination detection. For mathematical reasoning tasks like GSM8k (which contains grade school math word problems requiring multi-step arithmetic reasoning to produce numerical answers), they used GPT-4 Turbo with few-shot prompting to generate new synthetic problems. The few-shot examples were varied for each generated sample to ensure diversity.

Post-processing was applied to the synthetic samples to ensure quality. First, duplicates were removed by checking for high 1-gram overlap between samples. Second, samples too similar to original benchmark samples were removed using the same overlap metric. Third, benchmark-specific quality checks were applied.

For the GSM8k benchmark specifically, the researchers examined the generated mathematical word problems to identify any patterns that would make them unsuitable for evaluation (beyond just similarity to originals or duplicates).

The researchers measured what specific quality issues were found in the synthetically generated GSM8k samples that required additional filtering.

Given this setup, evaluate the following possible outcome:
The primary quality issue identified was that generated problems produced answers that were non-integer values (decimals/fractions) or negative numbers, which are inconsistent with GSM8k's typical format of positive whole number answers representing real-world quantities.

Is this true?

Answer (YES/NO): NO